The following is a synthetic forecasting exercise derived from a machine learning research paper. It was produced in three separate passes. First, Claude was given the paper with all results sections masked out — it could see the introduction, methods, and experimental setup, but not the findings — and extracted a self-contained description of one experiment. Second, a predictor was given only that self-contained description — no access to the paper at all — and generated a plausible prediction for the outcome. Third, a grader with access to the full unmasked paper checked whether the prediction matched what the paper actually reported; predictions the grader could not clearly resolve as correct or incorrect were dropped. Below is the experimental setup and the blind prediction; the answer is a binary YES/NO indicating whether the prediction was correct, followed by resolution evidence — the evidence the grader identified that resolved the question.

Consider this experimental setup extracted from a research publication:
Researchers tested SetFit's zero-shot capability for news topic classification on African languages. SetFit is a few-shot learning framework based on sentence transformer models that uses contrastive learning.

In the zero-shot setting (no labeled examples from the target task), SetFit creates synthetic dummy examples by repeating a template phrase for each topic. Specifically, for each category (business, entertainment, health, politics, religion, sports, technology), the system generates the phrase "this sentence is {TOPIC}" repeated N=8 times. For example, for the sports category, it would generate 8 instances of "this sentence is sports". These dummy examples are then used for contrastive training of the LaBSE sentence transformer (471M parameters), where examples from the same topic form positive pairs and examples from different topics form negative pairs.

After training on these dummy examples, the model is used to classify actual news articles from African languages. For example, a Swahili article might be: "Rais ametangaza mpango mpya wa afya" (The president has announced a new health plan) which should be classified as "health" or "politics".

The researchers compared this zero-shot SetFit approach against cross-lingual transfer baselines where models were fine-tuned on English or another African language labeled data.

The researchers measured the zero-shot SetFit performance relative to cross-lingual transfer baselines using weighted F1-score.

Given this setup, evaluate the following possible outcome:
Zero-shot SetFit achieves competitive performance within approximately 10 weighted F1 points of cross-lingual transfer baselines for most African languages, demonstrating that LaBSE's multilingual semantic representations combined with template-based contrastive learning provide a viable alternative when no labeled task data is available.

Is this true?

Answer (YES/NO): NO